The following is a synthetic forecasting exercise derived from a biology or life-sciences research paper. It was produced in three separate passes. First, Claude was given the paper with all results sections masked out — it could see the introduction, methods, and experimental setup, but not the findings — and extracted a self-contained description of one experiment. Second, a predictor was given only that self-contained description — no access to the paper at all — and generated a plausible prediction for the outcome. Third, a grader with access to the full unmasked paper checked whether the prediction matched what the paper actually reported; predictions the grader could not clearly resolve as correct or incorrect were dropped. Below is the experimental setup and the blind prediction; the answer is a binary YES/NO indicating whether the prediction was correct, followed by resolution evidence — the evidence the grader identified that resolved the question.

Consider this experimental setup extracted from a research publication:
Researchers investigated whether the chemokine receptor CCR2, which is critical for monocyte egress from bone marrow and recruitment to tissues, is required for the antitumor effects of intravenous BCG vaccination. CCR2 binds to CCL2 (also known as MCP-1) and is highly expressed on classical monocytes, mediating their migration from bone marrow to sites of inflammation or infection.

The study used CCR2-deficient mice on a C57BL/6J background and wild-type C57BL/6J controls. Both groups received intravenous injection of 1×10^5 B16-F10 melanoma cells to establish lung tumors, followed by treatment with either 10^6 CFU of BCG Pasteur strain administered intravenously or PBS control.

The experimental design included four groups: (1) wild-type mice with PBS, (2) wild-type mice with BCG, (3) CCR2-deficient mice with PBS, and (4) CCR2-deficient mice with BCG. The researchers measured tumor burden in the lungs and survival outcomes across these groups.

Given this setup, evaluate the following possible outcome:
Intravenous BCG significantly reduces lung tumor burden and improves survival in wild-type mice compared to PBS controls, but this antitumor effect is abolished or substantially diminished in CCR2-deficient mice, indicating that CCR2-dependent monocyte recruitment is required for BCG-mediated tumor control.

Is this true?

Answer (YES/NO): YES